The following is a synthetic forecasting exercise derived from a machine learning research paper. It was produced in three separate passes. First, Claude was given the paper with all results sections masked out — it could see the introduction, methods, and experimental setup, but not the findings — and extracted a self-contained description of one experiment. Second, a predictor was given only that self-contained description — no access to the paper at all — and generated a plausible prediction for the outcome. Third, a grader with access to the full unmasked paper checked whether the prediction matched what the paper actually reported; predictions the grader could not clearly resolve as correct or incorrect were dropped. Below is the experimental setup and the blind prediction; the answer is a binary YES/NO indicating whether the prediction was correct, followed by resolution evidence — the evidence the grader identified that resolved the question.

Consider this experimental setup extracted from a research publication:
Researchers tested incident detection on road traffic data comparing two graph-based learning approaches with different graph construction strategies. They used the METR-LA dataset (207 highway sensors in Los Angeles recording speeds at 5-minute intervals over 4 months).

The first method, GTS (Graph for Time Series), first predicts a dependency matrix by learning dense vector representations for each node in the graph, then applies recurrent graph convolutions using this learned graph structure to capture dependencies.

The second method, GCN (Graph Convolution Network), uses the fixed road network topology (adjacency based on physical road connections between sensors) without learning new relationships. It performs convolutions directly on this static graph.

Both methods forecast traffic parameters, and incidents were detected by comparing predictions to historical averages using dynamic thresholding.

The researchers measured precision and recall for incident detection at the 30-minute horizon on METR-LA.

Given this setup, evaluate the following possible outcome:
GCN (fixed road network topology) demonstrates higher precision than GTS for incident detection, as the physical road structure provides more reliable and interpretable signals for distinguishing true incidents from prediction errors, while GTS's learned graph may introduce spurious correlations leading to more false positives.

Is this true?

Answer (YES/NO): NO